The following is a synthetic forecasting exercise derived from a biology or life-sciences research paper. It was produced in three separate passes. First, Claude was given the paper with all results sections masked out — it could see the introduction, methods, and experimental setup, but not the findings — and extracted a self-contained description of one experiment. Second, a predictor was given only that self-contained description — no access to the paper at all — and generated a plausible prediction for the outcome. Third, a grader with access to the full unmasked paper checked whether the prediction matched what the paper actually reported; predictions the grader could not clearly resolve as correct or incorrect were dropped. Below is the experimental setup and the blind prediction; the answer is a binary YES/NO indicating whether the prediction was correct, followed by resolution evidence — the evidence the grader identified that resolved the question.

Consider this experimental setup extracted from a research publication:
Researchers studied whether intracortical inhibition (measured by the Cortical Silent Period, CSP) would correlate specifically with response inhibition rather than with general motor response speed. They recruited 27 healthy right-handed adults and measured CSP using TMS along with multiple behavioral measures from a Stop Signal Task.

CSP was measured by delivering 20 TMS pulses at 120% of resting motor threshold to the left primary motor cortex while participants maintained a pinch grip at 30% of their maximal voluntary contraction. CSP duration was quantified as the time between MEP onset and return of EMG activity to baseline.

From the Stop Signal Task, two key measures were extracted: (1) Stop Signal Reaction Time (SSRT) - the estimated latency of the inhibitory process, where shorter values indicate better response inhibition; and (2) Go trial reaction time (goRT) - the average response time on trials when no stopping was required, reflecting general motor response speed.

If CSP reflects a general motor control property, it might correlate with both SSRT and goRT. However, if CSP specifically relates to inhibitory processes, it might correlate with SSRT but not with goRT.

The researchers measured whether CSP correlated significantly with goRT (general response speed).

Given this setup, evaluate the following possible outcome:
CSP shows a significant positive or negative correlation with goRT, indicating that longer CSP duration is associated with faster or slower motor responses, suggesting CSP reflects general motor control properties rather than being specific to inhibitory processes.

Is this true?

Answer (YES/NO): YES